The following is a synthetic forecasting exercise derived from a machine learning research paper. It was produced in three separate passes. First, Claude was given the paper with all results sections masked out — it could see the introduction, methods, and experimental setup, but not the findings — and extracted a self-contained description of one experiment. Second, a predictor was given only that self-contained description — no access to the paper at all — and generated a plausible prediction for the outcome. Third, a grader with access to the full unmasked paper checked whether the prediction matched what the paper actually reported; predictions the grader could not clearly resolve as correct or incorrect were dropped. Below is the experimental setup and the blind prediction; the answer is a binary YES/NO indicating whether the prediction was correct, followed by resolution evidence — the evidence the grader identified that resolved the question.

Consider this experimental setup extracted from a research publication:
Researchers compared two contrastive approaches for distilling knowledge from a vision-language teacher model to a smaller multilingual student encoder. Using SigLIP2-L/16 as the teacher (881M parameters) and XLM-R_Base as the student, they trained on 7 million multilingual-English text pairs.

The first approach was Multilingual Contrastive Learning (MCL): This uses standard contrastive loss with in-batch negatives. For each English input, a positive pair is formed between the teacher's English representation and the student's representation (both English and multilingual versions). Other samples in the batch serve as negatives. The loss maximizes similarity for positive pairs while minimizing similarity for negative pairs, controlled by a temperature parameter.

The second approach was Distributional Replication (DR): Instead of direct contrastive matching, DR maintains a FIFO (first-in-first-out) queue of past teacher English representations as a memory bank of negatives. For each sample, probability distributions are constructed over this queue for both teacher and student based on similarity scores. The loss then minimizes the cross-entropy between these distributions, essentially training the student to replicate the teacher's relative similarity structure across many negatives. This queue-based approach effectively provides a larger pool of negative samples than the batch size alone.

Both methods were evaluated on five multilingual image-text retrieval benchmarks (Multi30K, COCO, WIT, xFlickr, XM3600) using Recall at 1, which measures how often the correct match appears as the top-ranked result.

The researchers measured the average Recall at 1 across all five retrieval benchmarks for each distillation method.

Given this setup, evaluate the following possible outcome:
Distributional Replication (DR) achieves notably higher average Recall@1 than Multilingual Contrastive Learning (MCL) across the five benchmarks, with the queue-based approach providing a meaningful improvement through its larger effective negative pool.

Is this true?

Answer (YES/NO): YES